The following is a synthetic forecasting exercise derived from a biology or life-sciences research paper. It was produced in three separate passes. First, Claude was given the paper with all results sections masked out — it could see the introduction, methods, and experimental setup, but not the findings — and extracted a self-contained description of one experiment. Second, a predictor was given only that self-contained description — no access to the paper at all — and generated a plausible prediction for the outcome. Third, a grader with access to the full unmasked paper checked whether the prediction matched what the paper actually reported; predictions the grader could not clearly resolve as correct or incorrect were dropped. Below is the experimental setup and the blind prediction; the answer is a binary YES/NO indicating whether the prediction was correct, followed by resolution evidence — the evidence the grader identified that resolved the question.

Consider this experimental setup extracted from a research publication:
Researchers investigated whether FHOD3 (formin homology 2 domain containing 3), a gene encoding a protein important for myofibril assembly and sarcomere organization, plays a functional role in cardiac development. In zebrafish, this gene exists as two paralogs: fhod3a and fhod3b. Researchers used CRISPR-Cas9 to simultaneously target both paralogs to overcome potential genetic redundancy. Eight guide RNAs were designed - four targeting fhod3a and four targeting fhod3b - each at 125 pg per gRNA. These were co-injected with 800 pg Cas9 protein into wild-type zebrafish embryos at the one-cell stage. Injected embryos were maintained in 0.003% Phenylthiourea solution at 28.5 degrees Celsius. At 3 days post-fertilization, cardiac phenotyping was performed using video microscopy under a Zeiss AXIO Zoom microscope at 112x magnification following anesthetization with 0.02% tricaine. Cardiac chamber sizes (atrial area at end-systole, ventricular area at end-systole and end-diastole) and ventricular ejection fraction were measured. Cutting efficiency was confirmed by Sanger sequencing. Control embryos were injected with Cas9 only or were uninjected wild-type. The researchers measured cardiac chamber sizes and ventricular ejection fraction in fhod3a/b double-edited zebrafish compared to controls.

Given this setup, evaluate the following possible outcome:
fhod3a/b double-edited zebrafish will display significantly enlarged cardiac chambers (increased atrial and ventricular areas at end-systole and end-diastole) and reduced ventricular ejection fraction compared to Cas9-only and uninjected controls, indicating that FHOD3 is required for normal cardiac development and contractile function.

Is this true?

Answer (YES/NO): NO